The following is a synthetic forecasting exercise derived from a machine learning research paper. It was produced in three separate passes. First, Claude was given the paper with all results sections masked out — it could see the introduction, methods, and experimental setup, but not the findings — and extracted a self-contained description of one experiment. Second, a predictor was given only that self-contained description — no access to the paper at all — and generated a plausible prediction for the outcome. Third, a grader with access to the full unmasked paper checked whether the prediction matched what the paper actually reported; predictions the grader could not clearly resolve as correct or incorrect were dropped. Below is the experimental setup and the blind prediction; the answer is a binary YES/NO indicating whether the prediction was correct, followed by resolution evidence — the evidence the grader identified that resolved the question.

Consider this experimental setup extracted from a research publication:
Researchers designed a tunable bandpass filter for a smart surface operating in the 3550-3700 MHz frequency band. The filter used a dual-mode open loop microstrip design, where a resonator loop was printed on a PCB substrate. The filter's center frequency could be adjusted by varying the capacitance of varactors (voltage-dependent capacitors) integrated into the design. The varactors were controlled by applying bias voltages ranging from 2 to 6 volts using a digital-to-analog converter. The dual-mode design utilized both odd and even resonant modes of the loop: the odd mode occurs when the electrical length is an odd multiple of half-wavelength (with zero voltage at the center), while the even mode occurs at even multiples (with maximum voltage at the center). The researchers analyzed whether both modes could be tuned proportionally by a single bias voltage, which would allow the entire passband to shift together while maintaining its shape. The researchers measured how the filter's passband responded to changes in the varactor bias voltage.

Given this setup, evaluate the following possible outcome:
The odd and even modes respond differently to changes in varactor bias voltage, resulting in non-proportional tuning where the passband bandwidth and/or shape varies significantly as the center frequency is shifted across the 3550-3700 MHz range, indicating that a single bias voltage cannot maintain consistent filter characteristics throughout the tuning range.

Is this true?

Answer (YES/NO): NO